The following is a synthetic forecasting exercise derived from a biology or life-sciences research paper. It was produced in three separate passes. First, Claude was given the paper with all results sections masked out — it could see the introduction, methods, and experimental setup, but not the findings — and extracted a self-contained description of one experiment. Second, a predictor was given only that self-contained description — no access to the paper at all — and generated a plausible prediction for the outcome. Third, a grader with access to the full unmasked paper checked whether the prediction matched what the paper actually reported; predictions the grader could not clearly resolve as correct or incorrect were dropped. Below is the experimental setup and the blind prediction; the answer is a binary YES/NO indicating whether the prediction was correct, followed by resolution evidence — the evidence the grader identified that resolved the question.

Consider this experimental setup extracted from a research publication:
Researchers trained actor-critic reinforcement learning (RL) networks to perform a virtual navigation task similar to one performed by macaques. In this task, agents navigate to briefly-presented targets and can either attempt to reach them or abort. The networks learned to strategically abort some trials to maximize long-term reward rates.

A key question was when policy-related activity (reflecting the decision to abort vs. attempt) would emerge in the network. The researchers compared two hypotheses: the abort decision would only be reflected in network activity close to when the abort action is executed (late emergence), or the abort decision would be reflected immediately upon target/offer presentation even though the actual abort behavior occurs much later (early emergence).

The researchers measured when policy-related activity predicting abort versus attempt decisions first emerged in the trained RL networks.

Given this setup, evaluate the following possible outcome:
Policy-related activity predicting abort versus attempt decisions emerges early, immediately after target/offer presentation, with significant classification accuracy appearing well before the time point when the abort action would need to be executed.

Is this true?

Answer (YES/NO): YES